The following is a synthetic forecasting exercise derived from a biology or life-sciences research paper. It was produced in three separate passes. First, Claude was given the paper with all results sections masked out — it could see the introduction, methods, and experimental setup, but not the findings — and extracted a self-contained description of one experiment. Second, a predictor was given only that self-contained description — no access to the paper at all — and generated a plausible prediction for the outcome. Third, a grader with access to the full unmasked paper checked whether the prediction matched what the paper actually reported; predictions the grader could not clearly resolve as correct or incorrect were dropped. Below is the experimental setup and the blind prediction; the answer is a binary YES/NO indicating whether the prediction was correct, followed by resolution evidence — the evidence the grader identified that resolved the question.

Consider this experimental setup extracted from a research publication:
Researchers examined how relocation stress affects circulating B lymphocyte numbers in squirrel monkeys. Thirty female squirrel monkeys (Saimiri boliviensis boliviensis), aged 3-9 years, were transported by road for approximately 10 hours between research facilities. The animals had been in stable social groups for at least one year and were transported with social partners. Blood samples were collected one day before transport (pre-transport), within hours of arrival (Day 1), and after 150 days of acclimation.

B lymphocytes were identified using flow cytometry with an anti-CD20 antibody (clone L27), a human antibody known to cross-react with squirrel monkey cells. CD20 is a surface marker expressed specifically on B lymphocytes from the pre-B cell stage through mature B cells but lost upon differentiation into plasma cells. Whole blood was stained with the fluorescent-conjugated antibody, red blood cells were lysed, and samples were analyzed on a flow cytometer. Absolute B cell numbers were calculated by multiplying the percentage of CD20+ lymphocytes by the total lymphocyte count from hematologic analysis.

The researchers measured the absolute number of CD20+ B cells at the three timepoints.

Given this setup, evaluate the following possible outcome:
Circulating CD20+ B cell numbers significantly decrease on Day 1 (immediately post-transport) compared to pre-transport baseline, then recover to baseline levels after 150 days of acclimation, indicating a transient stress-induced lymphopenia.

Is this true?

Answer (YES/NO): NO